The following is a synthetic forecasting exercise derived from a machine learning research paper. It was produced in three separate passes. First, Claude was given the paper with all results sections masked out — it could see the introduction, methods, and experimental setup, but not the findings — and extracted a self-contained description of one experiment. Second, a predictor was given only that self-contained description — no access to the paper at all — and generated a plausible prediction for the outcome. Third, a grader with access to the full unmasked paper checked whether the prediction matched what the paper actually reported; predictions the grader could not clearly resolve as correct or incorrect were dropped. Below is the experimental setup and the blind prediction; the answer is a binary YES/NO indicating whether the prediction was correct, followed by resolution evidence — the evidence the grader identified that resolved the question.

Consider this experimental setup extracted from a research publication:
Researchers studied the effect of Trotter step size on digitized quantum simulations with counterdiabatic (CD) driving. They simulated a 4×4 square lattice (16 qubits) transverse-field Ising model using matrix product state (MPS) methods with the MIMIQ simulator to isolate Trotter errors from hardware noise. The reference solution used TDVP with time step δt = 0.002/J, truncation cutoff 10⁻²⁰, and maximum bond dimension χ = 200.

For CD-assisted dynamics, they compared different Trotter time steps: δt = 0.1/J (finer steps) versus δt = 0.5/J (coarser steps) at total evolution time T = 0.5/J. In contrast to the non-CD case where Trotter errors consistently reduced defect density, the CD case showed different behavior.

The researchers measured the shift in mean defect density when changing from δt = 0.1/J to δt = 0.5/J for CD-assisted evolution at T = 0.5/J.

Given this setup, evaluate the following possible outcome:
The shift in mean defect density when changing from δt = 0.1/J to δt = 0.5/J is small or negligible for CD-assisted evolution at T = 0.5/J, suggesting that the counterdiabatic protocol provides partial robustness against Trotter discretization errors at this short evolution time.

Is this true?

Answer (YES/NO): NO